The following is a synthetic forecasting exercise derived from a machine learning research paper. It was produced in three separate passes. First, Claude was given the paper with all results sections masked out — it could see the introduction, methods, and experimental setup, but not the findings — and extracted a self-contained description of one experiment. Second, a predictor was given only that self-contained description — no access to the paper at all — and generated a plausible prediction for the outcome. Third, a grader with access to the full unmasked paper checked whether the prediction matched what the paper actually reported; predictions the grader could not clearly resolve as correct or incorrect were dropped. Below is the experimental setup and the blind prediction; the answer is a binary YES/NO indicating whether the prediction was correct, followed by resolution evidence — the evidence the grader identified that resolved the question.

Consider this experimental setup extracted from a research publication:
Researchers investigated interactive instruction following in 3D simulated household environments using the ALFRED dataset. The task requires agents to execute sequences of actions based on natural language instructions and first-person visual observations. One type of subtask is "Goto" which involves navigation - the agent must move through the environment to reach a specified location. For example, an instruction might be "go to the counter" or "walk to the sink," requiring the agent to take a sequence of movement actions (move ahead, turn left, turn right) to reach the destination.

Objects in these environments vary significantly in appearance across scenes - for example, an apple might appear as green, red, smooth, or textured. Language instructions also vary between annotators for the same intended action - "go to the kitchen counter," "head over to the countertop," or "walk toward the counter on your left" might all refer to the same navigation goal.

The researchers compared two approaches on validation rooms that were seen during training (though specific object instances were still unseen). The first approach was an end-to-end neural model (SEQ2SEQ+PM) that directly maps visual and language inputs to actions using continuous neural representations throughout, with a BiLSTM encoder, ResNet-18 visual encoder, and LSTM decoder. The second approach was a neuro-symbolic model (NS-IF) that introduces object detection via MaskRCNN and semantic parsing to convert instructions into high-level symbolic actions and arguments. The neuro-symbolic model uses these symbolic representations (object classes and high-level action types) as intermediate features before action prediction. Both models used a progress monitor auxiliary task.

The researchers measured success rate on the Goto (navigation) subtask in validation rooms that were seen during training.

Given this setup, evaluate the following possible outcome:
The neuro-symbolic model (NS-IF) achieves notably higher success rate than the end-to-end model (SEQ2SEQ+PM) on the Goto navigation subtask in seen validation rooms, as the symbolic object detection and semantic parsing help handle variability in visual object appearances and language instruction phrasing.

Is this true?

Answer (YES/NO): NO